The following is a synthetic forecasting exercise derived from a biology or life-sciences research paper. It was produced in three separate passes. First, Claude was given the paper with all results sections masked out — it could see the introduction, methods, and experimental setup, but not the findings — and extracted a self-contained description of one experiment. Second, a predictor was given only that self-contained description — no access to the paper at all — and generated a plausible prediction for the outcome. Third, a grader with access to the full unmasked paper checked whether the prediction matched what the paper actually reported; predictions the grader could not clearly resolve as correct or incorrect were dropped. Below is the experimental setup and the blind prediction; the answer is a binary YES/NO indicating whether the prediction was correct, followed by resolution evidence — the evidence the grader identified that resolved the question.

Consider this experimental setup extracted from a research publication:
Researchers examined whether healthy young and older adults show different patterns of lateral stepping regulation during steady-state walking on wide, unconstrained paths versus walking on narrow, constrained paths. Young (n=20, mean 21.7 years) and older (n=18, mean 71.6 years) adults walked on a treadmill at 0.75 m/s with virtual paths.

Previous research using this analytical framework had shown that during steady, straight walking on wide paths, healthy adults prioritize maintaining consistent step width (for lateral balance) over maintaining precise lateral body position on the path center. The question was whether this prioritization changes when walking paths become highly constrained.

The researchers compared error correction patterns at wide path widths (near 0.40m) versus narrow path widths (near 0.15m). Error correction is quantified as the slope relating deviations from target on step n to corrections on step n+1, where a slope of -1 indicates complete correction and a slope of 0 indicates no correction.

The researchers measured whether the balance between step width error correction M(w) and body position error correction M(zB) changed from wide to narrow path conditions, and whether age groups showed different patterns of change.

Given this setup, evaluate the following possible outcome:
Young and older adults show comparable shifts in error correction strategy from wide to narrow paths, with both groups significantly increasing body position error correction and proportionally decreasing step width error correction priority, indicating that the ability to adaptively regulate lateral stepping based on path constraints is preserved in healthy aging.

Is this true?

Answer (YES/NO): NO